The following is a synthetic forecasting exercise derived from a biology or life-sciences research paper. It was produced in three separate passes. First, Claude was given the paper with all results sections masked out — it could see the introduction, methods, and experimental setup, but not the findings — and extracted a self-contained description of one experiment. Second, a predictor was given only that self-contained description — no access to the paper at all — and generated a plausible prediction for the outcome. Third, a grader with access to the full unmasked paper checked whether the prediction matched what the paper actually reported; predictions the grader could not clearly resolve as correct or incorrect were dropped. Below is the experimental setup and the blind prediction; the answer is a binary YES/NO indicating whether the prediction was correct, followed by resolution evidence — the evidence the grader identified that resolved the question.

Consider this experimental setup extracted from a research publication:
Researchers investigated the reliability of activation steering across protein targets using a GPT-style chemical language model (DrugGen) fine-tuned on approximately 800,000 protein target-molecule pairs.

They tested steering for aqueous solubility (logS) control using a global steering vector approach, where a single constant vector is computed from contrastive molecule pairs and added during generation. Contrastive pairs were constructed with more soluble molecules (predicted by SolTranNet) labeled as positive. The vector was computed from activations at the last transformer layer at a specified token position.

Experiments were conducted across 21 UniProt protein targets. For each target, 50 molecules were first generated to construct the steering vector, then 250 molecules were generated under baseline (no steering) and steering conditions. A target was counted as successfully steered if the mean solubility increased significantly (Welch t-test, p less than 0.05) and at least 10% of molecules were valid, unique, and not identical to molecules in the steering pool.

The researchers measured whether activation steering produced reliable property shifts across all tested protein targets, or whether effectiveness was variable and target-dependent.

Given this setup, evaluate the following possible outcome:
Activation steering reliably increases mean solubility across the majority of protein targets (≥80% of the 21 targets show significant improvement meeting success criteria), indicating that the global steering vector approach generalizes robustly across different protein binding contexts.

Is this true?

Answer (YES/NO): NO